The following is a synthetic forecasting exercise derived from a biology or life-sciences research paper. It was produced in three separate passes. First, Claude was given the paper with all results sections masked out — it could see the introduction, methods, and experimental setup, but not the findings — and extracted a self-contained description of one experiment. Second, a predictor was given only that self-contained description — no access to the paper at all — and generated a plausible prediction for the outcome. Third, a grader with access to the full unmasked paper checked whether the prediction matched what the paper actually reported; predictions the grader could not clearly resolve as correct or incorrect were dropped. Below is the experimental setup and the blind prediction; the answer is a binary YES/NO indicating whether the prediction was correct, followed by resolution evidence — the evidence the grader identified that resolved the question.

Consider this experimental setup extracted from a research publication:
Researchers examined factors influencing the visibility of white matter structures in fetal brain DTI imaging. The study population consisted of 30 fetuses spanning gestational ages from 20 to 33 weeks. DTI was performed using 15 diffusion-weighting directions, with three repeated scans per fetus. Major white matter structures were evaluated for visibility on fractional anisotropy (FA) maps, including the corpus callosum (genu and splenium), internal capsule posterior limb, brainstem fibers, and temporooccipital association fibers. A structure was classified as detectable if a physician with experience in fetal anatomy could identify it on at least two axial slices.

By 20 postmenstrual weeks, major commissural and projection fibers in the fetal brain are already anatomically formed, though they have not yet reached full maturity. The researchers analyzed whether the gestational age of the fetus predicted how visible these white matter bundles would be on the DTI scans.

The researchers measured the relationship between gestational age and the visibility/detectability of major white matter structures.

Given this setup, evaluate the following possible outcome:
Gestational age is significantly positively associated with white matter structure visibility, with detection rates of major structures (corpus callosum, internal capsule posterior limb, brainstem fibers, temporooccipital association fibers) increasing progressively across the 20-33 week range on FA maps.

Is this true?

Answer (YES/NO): NO